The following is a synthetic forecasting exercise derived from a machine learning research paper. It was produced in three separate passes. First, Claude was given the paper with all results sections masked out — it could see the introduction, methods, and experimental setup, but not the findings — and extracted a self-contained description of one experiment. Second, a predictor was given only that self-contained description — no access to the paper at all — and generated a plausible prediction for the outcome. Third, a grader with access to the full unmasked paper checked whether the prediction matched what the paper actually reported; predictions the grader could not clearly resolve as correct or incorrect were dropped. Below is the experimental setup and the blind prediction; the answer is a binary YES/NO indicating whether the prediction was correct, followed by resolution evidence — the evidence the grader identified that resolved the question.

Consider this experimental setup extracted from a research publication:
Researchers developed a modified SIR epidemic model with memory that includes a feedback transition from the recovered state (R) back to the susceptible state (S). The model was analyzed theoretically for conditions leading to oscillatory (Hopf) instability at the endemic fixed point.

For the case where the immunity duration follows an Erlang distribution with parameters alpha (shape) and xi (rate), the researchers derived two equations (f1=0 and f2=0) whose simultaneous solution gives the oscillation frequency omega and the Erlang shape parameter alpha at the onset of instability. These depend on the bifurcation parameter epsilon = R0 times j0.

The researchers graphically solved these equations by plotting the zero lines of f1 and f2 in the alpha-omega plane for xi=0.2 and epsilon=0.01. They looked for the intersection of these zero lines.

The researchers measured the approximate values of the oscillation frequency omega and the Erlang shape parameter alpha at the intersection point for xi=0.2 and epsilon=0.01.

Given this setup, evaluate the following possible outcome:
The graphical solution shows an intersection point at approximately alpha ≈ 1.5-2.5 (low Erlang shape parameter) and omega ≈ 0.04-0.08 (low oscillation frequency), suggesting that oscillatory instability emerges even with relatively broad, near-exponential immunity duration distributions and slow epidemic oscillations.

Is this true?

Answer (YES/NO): NO